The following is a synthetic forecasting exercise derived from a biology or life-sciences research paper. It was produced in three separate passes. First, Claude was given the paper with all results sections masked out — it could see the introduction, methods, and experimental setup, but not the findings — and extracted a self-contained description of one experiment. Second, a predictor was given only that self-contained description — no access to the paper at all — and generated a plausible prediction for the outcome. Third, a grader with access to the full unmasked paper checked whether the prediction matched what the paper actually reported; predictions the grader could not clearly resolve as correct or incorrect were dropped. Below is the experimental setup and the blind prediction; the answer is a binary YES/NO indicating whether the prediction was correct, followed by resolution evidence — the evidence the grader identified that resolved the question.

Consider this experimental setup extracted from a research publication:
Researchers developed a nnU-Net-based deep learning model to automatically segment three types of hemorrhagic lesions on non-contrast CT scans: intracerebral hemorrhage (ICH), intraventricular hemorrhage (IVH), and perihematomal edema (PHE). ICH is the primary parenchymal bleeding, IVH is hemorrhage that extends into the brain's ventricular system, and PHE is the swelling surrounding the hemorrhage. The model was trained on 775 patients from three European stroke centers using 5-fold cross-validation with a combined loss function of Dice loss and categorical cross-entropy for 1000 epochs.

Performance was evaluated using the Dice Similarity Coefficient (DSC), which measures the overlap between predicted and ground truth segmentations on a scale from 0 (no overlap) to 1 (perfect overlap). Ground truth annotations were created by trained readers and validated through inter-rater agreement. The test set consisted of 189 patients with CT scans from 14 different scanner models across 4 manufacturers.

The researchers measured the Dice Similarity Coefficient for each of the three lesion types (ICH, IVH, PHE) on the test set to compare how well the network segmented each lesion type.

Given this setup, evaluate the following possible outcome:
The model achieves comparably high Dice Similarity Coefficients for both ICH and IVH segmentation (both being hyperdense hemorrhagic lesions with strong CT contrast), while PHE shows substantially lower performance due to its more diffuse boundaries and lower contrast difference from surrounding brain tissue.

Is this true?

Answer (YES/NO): NO